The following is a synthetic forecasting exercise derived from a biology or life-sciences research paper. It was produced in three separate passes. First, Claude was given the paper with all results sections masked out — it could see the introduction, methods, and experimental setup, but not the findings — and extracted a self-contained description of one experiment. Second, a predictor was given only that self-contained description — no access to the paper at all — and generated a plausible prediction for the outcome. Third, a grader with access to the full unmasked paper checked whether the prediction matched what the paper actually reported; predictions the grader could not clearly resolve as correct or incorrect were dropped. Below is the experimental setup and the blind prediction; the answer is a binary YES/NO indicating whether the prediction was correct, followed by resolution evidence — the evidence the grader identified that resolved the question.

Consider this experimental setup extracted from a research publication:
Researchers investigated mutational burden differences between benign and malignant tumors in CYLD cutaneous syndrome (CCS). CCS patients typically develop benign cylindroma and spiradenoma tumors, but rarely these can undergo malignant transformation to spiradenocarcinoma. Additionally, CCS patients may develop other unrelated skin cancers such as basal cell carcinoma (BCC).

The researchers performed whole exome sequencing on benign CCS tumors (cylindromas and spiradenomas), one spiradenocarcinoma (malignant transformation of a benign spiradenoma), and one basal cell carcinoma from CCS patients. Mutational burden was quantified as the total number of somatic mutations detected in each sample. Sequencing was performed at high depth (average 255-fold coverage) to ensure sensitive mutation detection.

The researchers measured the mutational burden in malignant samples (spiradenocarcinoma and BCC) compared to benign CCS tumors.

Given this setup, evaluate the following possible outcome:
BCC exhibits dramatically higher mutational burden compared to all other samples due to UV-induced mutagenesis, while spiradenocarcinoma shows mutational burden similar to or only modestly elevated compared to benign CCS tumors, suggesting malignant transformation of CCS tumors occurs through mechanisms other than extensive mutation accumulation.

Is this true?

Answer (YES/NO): NO